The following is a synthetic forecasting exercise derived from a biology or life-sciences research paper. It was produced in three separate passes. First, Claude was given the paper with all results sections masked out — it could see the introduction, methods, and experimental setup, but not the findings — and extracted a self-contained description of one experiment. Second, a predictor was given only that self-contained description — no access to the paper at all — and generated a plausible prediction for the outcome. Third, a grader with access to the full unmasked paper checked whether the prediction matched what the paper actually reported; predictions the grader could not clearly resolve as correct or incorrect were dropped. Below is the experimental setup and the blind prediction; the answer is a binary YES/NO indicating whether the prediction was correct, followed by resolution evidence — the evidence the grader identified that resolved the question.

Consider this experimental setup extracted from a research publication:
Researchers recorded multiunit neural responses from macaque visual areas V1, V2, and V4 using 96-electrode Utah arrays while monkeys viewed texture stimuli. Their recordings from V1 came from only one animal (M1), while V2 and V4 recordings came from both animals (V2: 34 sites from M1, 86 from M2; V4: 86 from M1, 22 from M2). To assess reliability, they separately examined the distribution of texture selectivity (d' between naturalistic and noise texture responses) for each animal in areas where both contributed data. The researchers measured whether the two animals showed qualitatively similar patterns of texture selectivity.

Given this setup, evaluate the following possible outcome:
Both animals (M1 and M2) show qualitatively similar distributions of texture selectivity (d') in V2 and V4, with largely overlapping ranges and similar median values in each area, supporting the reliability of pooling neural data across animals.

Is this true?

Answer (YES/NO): YES